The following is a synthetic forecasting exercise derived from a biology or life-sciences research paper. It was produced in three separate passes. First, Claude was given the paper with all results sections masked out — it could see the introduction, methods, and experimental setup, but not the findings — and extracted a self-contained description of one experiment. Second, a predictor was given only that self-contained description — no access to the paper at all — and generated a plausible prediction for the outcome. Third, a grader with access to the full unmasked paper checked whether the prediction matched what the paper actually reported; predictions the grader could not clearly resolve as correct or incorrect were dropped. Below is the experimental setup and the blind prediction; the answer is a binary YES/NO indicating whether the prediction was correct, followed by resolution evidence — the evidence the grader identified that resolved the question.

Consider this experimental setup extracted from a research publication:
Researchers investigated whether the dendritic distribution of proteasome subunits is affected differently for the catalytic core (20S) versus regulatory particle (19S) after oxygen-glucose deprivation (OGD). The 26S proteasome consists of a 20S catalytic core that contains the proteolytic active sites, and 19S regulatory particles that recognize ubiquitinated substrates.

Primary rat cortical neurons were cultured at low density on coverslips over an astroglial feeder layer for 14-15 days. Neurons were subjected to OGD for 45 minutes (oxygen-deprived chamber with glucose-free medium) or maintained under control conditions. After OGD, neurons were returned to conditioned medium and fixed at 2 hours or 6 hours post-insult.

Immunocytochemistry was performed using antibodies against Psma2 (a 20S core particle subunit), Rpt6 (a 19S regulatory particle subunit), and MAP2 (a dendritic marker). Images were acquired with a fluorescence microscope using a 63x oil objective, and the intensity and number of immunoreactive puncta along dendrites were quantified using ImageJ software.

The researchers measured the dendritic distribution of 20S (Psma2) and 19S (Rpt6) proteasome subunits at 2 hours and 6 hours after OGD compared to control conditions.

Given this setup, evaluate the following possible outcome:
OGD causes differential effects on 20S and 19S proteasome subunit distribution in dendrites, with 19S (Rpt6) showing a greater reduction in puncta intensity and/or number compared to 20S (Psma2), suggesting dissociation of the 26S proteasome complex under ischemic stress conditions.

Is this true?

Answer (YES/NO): NO